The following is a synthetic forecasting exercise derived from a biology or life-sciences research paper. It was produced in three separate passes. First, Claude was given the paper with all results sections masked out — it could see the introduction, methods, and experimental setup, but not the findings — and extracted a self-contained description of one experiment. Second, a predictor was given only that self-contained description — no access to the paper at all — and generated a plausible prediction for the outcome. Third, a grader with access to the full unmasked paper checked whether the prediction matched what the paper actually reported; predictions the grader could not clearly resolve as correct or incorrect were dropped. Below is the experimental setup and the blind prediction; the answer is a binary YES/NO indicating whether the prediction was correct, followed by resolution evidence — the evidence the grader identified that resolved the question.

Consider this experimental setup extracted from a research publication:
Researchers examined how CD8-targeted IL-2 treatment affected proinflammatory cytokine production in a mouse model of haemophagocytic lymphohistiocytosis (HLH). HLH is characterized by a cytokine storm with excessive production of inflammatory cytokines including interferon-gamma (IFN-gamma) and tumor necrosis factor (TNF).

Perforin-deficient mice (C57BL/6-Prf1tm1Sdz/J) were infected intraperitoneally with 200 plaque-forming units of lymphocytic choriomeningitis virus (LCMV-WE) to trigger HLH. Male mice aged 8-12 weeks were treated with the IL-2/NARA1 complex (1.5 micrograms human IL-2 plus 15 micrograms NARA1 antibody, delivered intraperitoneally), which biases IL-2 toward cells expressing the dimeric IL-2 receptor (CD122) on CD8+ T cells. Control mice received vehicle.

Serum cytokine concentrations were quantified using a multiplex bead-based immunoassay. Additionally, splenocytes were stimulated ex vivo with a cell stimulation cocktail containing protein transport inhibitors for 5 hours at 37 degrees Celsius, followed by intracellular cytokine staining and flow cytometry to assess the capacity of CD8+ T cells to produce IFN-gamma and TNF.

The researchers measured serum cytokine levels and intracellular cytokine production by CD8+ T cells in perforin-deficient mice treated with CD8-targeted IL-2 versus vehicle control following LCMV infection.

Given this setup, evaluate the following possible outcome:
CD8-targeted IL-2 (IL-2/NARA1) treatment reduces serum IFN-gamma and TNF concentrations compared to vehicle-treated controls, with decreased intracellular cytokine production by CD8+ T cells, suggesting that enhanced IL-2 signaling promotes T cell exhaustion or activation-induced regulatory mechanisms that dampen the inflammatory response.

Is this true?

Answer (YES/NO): NO